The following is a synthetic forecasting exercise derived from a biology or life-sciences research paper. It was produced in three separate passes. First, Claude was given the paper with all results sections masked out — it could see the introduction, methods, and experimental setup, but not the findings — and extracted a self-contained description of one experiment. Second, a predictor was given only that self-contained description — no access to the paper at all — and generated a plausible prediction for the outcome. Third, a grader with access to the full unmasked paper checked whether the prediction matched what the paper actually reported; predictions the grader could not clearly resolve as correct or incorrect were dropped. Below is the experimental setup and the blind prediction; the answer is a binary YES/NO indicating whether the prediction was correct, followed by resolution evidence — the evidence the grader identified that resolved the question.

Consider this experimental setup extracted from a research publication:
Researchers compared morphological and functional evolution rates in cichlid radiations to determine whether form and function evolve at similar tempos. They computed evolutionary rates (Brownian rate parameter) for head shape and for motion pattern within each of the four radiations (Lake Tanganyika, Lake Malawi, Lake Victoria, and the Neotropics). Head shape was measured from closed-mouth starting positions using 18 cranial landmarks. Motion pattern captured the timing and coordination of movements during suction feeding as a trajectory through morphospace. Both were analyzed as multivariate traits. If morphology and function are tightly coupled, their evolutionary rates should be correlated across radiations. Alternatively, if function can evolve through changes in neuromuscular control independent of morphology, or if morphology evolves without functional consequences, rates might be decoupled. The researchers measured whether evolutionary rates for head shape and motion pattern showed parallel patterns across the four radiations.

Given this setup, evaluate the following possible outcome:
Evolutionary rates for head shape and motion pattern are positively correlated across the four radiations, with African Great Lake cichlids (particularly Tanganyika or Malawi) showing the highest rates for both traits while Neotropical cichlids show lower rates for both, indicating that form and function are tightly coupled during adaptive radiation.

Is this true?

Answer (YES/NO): NO